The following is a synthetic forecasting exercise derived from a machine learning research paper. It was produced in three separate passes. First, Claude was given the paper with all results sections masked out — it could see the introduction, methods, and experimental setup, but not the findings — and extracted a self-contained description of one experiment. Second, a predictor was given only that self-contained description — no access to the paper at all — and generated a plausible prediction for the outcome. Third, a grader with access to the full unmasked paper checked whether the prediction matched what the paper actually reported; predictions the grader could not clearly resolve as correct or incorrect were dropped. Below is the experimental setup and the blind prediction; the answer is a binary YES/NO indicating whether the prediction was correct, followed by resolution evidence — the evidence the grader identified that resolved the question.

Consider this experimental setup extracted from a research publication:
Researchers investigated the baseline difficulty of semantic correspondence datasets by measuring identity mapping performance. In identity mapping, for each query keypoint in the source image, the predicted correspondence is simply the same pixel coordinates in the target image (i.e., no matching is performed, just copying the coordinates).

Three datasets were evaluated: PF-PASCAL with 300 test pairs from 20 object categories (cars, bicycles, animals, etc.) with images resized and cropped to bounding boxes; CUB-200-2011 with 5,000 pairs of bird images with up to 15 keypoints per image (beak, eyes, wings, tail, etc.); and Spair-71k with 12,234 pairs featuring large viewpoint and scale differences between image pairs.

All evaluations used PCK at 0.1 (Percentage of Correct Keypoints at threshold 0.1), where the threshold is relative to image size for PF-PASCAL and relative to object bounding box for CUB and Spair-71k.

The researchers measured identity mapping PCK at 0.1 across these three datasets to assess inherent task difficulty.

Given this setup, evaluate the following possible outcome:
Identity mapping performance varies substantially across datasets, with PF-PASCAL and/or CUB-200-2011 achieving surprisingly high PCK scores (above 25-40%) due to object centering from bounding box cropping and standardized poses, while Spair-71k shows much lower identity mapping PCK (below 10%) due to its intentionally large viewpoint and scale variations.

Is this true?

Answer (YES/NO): YES